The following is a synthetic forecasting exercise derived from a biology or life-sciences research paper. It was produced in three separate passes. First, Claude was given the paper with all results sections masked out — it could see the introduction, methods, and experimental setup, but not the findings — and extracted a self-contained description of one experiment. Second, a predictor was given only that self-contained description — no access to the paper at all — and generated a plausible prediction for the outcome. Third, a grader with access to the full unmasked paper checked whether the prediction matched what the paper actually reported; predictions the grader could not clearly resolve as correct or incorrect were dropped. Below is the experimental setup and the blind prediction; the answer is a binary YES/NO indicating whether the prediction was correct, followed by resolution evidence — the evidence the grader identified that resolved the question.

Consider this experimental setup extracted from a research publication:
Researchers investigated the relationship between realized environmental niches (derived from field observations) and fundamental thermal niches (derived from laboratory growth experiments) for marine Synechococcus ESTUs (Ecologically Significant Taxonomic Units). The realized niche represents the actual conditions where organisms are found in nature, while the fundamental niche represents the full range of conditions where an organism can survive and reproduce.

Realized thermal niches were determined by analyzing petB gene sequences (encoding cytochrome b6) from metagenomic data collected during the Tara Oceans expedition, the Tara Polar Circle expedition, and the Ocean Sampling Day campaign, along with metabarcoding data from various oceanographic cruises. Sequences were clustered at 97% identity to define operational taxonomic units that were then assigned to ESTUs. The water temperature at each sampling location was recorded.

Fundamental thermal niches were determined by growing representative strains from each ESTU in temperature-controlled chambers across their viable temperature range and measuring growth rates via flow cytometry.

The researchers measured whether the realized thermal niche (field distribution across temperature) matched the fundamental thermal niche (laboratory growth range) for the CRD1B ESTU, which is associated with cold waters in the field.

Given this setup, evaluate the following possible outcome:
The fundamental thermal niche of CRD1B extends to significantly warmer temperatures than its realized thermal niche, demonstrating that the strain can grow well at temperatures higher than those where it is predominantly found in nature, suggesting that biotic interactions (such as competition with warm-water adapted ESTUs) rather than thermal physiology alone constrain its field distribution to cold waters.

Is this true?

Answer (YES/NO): YES